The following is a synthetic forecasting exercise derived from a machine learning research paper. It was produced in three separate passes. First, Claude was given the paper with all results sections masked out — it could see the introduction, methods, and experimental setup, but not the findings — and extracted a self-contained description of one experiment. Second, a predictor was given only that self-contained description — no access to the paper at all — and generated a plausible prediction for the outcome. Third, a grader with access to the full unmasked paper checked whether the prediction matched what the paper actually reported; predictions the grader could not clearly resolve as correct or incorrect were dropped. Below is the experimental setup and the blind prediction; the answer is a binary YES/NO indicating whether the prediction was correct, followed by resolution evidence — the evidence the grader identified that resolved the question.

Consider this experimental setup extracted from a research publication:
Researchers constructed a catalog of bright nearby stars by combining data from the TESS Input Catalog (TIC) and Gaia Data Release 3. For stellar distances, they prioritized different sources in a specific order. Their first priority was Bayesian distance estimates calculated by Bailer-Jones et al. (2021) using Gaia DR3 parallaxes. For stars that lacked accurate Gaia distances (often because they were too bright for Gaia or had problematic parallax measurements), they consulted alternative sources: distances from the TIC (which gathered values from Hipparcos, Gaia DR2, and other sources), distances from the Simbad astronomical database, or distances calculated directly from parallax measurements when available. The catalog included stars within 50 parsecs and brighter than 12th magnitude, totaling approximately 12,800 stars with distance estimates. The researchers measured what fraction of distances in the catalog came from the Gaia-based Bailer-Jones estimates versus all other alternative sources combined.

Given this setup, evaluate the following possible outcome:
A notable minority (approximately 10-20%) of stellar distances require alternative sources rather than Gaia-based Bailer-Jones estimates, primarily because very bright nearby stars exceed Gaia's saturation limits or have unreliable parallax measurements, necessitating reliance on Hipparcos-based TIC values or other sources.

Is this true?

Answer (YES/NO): NO